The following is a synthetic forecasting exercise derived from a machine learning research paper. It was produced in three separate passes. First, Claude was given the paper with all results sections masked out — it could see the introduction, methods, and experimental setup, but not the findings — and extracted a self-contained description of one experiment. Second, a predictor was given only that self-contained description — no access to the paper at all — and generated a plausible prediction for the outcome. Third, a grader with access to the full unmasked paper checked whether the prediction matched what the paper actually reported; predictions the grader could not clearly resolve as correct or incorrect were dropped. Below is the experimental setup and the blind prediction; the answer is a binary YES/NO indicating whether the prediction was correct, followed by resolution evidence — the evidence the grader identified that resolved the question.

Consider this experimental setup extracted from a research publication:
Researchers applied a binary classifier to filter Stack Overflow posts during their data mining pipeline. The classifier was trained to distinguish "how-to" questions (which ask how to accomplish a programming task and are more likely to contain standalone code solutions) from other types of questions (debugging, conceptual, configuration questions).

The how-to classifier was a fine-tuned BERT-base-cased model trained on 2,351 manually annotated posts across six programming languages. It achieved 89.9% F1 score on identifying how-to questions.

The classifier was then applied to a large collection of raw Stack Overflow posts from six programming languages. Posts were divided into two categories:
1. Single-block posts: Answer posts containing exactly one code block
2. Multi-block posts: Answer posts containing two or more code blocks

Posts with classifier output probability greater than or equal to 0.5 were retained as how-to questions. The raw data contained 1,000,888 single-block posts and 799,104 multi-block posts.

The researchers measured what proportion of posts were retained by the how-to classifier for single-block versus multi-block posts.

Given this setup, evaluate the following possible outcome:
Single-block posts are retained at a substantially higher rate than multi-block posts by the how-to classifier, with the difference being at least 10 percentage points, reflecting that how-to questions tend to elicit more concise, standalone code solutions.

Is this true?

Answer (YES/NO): NO